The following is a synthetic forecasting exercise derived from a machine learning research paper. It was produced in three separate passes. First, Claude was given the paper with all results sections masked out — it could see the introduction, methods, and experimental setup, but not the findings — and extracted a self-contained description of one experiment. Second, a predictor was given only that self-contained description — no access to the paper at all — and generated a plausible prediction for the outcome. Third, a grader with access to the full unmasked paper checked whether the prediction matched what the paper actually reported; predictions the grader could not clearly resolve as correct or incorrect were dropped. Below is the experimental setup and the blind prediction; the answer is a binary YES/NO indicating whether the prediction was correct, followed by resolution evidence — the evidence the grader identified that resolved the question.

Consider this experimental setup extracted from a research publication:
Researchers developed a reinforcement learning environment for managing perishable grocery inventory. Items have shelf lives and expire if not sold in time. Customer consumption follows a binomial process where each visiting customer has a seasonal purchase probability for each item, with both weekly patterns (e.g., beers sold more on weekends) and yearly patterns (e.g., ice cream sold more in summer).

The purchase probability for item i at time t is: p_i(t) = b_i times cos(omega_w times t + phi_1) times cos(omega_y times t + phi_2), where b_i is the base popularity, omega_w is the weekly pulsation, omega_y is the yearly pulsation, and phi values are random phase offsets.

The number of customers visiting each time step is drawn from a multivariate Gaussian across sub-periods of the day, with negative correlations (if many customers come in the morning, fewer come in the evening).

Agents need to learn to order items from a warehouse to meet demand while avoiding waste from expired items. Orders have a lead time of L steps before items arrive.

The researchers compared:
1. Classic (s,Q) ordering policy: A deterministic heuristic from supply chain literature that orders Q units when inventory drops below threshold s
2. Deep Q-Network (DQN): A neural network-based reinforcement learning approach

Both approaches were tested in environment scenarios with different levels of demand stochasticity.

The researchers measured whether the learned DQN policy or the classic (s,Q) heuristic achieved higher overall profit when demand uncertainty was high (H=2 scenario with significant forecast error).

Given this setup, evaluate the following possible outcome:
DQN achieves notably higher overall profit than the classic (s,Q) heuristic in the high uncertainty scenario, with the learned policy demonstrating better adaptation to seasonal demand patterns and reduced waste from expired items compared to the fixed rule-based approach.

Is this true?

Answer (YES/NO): YES